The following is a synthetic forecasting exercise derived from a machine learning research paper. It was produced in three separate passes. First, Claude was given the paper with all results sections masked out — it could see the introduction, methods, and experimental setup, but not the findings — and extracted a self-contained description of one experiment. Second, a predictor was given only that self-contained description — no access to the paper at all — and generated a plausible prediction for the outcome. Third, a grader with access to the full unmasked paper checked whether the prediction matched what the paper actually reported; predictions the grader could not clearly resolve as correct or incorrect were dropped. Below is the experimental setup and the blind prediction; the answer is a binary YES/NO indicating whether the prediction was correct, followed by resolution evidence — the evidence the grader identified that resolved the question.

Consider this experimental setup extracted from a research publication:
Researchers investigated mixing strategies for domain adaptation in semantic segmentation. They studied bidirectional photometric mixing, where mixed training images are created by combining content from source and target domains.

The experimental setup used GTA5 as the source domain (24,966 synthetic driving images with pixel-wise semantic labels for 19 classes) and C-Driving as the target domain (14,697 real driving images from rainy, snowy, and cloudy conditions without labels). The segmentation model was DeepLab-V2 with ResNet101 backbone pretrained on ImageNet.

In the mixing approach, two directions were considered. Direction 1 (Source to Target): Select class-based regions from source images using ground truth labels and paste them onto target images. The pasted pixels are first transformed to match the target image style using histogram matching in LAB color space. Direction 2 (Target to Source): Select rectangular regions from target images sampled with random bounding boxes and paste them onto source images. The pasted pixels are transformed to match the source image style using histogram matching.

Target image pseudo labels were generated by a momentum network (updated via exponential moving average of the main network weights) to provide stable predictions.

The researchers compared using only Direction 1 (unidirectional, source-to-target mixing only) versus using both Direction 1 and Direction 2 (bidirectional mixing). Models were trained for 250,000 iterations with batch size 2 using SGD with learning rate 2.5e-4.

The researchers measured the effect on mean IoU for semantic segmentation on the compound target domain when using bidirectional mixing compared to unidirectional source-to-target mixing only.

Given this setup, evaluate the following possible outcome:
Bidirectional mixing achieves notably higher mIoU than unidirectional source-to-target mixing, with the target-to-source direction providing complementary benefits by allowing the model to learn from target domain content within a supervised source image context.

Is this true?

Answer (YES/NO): YES